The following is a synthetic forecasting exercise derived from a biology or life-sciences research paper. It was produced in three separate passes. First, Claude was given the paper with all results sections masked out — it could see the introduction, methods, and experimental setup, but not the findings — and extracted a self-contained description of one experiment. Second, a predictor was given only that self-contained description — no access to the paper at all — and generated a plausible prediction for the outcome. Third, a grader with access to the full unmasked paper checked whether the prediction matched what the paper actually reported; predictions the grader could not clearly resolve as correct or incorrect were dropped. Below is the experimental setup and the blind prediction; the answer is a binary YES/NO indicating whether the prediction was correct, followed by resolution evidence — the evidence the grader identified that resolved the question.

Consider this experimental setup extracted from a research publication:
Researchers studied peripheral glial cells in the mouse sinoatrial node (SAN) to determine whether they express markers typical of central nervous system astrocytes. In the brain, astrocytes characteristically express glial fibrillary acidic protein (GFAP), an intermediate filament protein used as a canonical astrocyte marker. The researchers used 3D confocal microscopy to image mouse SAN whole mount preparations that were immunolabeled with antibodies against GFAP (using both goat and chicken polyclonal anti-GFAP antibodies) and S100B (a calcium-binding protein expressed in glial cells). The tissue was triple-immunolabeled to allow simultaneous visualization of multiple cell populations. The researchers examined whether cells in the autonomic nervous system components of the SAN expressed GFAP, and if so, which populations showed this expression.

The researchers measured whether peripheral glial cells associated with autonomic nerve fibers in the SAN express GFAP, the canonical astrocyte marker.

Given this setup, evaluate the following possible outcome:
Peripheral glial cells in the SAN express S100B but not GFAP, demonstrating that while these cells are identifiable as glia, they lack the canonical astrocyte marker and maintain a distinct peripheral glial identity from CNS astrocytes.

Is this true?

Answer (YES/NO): NO